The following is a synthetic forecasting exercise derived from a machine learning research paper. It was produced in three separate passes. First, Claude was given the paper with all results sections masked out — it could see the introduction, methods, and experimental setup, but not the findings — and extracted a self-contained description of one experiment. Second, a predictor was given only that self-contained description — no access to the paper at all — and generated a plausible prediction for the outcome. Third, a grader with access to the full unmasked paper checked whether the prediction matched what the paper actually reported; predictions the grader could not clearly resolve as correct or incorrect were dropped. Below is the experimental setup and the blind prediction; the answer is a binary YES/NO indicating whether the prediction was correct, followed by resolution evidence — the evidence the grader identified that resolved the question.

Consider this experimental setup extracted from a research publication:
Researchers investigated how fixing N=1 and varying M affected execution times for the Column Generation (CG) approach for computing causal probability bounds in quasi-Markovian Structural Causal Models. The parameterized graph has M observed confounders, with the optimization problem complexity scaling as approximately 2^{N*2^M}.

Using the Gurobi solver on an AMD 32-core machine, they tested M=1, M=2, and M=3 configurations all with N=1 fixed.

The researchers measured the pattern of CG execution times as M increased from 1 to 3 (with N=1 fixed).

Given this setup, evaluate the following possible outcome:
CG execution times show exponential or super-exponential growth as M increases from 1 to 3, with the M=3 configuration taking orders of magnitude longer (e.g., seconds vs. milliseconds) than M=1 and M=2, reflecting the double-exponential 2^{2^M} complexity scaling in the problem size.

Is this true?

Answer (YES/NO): NO